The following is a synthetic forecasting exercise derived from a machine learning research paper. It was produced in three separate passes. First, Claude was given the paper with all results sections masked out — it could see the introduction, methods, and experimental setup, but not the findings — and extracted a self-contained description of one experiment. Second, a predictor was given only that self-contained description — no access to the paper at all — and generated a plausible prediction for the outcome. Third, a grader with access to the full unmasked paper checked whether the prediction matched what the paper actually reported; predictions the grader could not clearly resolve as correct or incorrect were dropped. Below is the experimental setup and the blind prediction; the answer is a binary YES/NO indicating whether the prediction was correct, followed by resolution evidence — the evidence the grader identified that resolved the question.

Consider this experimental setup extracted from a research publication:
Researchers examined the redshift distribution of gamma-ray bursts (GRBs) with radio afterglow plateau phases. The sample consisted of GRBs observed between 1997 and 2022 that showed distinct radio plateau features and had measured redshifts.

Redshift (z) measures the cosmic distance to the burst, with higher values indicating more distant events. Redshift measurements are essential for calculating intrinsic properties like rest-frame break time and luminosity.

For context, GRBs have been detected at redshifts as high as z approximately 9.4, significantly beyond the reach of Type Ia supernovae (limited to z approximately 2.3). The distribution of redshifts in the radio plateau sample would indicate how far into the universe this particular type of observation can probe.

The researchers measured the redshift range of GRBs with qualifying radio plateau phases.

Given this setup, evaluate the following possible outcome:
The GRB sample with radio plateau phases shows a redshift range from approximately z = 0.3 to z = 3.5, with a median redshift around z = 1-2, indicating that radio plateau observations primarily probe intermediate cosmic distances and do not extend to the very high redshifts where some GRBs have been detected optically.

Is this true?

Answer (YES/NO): NO